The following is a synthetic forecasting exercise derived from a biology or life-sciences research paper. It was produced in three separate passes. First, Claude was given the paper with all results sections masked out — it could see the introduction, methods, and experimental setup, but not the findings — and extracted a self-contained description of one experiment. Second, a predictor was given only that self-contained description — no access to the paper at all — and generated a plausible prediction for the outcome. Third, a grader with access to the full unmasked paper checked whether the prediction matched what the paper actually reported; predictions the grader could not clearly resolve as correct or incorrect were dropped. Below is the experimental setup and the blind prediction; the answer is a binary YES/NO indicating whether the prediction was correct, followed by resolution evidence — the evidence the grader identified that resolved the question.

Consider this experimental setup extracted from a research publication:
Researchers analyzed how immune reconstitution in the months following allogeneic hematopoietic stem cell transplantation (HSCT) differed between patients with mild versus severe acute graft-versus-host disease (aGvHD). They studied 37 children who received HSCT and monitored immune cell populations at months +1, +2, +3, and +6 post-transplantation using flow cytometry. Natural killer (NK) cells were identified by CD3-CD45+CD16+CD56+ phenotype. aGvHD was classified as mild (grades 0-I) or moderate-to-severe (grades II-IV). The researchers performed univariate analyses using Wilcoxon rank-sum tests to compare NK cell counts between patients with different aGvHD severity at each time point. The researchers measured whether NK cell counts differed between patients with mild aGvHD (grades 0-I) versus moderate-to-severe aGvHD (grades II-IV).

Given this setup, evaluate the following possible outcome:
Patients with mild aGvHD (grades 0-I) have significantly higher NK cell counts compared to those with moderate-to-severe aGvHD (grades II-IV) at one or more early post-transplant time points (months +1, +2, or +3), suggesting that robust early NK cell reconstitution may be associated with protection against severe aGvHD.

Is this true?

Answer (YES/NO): YES